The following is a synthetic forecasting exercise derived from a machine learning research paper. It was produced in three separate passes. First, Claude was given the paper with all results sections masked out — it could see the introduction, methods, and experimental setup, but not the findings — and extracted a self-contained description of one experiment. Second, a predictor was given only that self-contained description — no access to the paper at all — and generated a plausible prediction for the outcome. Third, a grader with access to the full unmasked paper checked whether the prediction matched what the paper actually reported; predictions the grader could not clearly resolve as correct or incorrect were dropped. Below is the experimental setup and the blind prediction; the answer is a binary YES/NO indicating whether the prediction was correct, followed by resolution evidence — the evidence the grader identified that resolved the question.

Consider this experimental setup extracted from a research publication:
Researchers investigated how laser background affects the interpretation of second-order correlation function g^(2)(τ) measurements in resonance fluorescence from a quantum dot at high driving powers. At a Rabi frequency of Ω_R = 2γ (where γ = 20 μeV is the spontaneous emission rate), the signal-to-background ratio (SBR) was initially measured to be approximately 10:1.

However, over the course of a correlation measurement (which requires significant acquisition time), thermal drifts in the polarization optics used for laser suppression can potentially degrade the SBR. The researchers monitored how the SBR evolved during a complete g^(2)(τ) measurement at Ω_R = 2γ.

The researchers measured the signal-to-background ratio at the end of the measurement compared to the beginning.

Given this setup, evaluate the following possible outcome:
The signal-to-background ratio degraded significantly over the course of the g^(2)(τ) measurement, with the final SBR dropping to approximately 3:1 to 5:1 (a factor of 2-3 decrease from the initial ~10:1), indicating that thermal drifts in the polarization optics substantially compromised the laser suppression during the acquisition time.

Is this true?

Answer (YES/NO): YES